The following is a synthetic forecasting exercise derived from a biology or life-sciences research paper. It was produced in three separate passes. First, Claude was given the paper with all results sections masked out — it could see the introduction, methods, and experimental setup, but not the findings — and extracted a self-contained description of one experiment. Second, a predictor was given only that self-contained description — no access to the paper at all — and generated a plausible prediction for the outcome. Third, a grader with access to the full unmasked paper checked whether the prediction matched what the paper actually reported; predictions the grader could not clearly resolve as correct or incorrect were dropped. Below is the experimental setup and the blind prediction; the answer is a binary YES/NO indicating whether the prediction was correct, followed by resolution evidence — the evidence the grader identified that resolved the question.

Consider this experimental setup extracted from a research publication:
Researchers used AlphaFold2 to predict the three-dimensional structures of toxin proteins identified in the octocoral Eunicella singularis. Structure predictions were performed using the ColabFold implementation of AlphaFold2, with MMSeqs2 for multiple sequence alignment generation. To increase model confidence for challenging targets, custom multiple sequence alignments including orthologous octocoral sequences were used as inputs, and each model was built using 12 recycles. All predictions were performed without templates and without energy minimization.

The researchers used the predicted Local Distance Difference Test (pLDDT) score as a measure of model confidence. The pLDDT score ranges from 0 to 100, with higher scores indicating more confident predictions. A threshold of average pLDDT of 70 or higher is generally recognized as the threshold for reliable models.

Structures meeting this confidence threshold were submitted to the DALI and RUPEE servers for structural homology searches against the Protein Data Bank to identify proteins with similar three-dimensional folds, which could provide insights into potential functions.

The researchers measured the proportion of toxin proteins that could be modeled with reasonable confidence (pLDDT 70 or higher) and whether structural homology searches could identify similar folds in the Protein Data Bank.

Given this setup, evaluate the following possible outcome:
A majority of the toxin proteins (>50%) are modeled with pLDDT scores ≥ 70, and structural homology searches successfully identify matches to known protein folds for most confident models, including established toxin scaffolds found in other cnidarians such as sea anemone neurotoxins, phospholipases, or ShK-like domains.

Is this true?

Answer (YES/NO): YES